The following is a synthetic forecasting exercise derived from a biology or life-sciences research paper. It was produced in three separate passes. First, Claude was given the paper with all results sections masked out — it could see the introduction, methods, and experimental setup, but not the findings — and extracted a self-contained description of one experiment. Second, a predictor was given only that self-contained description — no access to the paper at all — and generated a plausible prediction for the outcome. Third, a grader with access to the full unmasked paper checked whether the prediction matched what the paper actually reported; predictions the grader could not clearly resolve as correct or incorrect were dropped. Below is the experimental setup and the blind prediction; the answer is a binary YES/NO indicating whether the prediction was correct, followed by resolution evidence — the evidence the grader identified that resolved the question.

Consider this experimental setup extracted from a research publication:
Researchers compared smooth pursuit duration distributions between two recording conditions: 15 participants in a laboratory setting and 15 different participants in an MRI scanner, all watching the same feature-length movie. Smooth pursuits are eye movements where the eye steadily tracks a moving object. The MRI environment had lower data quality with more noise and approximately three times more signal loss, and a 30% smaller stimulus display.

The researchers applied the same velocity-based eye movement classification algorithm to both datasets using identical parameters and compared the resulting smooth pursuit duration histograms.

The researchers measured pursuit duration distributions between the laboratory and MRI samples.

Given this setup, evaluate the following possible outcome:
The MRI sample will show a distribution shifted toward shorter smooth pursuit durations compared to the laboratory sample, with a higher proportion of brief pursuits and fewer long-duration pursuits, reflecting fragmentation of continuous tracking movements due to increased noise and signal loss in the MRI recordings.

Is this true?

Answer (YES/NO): NO